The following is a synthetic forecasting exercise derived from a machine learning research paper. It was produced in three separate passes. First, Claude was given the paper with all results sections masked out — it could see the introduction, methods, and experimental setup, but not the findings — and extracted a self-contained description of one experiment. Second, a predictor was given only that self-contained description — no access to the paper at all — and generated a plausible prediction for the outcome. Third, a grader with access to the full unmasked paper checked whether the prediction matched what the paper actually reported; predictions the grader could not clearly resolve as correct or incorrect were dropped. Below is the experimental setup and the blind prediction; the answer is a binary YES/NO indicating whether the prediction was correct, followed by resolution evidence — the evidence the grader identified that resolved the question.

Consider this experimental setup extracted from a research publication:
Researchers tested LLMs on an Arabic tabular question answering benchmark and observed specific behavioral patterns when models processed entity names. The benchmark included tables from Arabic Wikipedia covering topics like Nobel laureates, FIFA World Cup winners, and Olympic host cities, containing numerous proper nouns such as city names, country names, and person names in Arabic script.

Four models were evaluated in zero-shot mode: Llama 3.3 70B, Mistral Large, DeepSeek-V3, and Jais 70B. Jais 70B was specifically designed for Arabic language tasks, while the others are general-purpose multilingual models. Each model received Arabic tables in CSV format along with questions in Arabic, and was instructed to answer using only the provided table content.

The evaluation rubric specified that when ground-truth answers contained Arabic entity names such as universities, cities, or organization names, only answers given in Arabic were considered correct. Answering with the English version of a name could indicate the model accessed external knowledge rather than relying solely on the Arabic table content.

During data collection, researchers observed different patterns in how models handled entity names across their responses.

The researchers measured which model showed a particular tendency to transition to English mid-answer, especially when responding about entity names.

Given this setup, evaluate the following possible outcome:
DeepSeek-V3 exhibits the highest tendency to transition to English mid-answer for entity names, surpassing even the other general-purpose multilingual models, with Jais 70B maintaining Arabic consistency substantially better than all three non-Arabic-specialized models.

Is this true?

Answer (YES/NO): NO